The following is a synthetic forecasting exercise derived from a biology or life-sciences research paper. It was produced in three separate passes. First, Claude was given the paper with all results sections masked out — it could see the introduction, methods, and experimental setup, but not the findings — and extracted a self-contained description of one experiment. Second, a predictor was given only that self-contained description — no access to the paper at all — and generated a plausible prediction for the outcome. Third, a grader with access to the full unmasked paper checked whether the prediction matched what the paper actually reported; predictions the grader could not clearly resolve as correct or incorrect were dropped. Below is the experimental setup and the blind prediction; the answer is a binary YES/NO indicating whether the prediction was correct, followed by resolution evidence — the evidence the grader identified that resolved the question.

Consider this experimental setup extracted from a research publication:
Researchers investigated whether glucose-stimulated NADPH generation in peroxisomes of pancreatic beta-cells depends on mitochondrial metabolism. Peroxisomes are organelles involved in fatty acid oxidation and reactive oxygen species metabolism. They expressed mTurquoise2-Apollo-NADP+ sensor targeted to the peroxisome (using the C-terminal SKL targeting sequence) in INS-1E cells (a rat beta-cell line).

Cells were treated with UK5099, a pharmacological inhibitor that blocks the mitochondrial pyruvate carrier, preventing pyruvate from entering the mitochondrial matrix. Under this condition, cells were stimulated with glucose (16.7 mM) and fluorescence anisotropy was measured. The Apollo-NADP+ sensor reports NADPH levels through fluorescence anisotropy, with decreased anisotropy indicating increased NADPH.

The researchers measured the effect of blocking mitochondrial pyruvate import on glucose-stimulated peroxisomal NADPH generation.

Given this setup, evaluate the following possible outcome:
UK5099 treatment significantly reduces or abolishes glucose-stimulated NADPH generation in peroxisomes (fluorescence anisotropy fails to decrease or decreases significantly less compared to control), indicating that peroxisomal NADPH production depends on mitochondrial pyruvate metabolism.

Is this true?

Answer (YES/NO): YES